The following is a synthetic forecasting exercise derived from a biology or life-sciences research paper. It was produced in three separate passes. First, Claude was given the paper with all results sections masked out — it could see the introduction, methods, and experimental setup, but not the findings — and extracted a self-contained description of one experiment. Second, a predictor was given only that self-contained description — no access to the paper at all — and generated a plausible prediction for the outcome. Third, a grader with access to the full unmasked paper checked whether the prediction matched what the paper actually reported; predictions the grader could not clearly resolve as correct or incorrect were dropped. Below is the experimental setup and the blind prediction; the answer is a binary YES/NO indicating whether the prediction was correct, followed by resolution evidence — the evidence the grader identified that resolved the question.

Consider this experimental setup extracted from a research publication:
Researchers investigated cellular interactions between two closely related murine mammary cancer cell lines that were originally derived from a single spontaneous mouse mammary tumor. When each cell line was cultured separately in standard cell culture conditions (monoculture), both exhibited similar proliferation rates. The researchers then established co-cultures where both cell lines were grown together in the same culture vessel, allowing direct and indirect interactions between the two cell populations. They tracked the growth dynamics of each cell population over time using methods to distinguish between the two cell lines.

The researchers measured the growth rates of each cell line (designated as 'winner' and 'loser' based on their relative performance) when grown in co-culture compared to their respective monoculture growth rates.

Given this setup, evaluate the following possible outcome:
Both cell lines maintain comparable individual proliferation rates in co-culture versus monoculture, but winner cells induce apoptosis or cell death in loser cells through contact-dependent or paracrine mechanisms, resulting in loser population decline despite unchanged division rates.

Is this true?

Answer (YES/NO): NO